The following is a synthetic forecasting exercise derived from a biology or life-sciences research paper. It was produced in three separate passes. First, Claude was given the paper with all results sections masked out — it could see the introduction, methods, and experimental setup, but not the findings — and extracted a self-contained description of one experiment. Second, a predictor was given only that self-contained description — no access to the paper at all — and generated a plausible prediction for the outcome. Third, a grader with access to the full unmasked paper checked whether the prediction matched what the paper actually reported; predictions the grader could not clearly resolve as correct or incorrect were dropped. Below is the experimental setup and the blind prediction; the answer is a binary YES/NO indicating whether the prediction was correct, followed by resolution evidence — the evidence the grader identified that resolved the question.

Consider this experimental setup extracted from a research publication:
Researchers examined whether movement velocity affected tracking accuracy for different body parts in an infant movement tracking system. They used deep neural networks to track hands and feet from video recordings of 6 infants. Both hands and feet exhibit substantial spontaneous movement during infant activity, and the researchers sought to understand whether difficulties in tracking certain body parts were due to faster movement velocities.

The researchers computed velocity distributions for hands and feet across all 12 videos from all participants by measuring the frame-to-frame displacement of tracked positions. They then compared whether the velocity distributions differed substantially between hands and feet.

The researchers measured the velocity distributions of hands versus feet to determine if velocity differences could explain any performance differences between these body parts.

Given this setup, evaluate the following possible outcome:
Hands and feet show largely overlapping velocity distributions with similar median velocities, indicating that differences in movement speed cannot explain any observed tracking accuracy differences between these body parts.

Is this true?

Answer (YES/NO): YES